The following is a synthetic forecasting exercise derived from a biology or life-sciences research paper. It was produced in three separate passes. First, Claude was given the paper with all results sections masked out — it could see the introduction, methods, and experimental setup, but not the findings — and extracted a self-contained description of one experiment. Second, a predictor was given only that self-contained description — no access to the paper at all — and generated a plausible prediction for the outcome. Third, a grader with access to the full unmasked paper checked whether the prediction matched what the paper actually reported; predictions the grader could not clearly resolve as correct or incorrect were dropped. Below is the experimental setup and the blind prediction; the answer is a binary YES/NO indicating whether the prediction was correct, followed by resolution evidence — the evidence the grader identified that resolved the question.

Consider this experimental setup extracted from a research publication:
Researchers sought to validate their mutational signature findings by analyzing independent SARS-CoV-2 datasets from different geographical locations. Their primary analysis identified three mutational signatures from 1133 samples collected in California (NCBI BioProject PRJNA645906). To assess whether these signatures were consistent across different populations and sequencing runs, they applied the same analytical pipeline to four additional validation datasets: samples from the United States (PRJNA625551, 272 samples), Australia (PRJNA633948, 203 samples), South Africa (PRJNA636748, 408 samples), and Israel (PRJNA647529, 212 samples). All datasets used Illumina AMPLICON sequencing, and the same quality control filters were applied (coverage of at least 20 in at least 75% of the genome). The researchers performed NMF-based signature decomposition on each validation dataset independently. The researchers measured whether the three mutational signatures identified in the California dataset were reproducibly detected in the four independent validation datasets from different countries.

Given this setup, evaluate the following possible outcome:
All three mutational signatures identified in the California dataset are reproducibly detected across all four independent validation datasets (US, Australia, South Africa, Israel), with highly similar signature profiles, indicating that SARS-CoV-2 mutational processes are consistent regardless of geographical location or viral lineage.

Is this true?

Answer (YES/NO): YES